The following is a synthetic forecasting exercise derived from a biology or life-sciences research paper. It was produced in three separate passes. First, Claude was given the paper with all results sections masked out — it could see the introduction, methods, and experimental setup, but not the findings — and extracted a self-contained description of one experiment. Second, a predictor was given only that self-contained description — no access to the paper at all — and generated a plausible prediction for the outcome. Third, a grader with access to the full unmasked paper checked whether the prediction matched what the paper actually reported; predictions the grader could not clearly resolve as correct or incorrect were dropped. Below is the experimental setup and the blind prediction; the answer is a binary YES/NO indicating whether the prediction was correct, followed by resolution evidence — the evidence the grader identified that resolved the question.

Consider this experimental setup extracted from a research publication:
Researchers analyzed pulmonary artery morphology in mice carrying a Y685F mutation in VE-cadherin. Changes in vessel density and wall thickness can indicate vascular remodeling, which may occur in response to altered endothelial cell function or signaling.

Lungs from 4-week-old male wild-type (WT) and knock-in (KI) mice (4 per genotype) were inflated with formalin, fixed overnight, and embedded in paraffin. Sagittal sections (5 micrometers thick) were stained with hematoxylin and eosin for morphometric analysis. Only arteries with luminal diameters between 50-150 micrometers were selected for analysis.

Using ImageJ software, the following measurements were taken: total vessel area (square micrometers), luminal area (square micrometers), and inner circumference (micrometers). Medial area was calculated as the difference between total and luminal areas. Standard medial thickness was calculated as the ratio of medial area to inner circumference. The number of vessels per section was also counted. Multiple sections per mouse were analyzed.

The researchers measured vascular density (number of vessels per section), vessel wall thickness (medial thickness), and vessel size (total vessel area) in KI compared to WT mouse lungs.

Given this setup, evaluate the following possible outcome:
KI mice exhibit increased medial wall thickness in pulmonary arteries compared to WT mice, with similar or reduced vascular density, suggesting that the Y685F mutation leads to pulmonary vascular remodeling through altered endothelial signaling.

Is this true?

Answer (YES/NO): YES